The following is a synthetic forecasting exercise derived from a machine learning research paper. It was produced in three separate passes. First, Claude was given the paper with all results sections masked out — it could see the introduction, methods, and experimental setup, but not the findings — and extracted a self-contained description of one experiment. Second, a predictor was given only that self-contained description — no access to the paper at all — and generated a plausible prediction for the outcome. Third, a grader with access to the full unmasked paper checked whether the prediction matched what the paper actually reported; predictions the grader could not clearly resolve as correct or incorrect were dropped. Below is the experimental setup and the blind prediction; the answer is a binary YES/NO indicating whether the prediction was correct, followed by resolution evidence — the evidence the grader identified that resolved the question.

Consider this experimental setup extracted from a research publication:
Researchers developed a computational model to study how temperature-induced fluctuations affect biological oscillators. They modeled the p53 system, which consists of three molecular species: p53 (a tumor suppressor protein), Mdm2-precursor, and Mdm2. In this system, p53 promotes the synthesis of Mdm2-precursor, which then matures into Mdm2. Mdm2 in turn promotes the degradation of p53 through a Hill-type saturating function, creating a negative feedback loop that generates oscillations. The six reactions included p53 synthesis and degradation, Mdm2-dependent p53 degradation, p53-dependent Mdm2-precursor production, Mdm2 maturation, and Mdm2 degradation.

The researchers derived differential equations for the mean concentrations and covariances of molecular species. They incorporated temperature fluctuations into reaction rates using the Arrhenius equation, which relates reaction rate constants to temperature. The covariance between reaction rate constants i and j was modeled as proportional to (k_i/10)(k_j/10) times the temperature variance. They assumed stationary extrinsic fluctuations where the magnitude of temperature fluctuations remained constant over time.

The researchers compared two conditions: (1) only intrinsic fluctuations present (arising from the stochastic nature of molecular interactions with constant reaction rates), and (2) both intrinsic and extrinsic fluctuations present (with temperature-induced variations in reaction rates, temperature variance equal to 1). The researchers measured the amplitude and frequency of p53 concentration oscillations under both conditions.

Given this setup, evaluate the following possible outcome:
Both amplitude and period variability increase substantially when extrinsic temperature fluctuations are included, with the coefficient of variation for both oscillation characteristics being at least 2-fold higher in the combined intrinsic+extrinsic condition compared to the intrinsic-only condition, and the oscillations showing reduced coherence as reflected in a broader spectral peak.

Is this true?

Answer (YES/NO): NO